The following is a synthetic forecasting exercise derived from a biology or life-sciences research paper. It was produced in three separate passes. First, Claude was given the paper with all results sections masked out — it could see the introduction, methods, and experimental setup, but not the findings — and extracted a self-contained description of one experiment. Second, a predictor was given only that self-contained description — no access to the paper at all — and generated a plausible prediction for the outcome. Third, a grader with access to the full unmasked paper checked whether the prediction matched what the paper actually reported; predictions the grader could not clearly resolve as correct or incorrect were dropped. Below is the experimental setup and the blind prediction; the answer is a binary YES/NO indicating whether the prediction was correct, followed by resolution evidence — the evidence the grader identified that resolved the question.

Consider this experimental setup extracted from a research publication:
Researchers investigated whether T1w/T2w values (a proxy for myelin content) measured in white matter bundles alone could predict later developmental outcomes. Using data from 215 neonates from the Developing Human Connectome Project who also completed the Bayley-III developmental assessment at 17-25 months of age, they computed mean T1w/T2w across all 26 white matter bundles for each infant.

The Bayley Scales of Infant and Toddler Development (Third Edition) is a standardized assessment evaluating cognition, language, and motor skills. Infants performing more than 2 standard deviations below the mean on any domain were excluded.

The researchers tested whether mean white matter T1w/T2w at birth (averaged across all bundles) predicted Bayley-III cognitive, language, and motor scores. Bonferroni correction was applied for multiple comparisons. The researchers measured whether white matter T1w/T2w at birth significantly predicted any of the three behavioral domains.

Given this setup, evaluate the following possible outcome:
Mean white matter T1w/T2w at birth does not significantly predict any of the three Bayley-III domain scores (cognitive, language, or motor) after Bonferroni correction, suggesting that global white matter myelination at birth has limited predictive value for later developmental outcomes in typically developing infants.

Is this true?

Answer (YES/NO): YES